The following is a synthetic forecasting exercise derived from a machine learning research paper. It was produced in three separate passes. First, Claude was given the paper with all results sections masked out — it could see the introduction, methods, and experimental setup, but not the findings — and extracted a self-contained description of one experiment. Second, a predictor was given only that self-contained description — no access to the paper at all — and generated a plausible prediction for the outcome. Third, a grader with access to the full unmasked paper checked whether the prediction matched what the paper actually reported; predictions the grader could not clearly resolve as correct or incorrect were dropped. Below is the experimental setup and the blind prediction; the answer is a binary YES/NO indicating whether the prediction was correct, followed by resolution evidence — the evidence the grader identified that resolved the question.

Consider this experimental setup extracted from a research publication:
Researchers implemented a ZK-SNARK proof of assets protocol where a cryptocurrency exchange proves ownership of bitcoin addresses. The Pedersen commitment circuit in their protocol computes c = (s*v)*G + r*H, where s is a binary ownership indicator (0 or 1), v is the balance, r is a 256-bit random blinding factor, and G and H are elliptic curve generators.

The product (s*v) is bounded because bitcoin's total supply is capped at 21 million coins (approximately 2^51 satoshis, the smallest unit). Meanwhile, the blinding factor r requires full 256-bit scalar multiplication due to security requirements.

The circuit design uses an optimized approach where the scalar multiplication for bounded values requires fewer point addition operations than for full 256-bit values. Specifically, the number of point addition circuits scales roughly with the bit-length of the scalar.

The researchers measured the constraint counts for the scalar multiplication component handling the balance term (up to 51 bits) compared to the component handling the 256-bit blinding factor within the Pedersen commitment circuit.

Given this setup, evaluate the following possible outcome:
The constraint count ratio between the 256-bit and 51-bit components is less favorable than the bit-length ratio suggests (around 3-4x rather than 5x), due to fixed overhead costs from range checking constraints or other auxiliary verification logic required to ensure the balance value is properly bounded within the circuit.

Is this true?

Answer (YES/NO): NO